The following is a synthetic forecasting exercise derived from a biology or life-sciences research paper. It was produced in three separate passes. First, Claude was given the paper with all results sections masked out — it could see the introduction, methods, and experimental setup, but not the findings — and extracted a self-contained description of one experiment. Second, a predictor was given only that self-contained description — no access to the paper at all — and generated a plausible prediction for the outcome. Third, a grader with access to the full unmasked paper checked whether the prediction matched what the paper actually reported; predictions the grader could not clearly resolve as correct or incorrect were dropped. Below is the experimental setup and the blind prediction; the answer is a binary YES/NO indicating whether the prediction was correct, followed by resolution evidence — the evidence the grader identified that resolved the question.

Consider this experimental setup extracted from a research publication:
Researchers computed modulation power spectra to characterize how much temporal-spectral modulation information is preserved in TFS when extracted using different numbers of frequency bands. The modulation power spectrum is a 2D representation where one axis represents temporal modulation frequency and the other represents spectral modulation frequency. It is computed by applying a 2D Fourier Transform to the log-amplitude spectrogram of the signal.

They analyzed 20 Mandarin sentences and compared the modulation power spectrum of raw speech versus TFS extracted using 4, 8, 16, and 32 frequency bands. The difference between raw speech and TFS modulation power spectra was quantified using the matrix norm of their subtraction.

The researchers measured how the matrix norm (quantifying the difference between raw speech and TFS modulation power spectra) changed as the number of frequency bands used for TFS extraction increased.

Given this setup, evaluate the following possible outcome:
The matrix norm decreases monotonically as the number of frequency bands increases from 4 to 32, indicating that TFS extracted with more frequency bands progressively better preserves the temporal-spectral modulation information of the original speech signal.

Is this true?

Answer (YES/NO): NO